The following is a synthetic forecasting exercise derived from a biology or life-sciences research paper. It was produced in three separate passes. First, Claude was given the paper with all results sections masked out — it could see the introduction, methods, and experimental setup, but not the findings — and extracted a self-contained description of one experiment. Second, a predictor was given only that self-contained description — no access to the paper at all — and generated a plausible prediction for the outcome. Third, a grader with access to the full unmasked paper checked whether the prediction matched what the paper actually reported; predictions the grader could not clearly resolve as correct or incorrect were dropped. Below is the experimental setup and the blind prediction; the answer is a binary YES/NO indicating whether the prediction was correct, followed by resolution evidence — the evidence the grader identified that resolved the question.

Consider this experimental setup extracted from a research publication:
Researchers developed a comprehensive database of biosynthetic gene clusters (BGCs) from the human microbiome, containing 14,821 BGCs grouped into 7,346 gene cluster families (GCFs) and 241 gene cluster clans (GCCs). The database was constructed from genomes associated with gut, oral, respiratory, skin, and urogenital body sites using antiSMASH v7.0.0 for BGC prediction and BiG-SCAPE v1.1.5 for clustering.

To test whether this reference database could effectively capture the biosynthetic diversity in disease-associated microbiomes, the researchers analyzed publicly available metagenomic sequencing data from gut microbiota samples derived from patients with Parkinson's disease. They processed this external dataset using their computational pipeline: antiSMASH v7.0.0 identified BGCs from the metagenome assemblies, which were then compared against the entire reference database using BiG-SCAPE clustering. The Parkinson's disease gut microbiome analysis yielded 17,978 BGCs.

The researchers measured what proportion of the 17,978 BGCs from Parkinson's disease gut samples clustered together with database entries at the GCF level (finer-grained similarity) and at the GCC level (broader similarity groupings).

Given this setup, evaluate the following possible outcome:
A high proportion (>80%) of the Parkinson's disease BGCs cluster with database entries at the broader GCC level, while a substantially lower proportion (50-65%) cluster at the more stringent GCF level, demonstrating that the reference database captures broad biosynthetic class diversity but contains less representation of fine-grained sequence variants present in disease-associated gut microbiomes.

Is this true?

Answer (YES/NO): YES